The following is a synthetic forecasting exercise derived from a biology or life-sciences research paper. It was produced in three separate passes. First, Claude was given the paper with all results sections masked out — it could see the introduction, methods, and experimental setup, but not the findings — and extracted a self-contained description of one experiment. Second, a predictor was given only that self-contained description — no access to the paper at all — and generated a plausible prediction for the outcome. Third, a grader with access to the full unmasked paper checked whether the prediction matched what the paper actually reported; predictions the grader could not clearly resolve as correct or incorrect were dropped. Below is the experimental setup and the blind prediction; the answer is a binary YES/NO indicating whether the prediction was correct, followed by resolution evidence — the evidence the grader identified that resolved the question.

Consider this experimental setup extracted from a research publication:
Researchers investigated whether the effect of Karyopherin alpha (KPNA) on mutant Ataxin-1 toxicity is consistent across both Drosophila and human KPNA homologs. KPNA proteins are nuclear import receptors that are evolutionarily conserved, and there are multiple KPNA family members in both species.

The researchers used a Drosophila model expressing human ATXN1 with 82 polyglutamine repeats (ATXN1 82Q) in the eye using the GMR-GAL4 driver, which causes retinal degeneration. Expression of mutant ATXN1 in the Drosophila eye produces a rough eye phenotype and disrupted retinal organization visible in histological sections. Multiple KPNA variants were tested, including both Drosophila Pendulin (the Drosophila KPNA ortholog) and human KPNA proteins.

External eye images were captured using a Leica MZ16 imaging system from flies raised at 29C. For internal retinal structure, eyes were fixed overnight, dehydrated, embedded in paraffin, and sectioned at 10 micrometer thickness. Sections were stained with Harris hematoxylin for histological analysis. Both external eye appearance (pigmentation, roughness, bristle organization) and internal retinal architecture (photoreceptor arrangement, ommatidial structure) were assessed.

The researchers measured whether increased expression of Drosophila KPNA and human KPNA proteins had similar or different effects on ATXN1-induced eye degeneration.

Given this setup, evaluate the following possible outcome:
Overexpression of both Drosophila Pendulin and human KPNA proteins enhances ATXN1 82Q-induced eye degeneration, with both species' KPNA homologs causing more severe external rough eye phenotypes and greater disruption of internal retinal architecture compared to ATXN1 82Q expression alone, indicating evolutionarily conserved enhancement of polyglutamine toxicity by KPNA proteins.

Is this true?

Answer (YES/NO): NO